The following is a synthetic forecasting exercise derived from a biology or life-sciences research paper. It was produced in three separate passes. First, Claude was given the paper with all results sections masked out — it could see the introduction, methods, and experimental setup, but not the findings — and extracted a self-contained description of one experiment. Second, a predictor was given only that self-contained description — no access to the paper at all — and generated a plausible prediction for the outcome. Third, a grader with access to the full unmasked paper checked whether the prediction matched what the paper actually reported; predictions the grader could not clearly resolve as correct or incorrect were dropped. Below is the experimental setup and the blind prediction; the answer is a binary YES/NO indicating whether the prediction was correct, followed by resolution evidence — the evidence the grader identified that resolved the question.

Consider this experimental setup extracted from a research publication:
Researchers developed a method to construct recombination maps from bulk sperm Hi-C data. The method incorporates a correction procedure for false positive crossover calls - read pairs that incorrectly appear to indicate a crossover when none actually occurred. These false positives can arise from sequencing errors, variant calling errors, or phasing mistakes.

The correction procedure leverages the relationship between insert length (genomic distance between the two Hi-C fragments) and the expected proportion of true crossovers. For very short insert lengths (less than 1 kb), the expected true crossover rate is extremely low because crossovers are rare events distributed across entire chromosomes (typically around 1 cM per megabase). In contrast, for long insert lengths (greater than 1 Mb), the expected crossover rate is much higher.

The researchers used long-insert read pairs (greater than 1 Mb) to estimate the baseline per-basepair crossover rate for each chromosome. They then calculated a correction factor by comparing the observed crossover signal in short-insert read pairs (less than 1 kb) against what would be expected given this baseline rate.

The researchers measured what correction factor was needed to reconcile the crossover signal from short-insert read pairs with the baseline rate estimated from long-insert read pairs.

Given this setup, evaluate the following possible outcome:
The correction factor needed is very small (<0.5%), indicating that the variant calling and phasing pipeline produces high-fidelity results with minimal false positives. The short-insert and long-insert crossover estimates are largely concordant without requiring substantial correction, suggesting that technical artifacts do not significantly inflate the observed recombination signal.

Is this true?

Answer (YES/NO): NO